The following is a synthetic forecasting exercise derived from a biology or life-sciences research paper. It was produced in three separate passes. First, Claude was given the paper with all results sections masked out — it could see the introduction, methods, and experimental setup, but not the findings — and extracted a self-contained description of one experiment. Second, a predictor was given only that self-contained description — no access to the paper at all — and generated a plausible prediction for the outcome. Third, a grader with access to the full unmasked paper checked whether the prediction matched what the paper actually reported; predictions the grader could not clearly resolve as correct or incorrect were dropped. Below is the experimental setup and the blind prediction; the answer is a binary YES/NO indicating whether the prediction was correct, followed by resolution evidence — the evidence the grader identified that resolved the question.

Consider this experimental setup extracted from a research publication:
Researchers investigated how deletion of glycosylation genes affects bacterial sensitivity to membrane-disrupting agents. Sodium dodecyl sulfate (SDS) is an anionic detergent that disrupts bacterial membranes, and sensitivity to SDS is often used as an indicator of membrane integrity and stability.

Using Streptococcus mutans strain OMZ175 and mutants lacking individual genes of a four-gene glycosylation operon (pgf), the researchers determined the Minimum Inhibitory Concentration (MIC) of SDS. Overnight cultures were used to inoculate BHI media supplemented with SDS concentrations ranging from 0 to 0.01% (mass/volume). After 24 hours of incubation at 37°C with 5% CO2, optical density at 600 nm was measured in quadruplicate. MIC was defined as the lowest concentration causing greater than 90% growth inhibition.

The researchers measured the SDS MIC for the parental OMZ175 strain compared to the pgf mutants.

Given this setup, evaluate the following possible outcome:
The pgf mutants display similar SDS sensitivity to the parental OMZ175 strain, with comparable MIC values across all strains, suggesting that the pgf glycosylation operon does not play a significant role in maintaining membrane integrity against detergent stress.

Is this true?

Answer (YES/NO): NO